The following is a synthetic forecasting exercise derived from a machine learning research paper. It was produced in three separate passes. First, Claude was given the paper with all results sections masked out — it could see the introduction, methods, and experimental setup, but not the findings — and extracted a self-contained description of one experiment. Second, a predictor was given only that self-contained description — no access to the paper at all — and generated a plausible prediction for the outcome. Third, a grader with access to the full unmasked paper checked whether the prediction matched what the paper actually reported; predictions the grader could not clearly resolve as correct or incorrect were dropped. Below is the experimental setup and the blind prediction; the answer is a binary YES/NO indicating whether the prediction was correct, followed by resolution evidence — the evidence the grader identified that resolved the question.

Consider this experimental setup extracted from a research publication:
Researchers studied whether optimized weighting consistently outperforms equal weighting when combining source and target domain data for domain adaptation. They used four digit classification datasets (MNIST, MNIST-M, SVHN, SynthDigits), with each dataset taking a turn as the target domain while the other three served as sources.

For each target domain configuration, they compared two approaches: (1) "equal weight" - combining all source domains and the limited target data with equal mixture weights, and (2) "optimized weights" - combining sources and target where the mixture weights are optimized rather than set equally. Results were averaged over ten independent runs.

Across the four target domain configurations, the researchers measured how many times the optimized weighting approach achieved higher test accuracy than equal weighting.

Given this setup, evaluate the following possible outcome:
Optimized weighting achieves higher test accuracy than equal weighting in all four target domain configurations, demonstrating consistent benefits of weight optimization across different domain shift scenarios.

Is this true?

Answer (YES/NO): NO